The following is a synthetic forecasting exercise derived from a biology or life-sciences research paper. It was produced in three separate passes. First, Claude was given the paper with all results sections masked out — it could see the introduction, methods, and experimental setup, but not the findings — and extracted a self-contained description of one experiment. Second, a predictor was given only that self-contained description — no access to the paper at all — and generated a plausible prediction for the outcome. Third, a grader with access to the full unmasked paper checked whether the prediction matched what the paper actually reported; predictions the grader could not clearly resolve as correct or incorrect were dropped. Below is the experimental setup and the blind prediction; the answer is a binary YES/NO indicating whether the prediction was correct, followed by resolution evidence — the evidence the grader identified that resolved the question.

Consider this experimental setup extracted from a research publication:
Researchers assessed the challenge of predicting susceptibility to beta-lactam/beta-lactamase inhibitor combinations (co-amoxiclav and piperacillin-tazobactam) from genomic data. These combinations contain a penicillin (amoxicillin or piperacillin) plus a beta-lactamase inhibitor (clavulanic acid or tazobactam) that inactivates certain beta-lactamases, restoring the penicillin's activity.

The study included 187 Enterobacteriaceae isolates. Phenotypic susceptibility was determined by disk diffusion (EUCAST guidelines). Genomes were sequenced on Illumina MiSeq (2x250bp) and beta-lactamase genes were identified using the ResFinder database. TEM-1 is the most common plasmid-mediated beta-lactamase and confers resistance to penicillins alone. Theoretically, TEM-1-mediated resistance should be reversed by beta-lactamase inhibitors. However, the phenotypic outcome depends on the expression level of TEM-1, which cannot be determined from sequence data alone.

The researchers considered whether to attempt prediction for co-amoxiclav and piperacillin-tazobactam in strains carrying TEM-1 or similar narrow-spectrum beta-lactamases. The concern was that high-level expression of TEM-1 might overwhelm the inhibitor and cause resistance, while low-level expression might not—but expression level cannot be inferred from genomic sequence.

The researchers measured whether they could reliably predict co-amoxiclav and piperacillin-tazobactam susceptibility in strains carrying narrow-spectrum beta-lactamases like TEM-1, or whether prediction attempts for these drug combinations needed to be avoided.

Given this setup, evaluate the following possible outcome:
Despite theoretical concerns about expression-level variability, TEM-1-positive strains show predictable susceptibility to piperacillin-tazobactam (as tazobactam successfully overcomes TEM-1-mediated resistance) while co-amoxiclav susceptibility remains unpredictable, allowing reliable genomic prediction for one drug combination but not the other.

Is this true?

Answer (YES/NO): NO